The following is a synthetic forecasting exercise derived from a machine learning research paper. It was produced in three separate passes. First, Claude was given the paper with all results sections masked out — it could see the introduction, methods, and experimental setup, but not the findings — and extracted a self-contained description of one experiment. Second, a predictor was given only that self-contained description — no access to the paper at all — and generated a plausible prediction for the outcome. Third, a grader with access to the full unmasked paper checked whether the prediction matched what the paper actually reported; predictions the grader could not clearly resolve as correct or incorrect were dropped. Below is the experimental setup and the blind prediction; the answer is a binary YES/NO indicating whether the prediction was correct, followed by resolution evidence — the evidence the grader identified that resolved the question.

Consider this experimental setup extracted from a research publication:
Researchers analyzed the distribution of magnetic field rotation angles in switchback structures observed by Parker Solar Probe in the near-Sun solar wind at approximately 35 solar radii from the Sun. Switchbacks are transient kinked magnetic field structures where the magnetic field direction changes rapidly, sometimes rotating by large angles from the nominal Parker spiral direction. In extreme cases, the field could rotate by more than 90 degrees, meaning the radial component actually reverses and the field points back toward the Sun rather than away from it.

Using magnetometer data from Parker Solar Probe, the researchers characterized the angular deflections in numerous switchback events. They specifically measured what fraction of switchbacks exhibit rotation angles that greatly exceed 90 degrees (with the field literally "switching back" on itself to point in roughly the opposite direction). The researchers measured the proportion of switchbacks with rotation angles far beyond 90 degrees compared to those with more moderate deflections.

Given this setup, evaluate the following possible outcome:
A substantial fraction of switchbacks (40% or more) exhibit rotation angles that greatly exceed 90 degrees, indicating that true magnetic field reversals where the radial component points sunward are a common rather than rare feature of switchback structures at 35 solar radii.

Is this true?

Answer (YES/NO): NO